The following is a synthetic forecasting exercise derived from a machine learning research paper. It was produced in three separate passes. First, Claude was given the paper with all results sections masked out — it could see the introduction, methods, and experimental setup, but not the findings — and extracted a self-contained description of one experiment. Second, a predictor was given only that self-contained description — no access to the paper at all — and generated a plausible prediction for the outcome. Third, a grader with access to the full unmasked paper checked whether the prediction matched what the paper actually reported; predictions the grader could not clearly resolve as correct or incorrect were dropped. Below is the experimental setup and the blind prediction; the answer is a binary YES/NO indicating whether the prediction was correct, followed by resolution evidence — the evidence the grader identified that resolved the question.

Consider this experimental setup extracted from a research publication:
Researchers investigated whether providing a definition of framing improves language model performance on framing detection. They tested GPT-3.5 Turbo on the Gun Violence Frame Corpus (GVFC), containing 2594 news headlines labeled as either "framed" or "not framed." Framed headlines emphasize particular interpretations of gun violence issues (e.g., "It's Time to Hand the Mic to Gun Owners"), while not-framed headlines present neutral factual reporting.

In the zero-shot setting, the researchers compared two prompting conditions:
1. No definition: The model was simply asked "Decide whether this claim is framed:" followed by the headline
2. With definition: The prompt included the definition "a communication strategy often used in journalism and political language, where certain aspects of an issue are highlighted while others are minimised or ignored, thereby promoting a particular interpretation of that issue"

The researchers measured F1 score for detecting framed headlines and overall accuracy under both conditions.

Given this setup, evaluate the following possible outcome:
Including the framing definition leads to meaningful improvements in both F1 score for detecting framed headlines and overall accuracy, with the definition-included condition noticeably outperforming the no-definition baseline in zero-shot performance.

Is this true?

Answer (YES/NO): YES